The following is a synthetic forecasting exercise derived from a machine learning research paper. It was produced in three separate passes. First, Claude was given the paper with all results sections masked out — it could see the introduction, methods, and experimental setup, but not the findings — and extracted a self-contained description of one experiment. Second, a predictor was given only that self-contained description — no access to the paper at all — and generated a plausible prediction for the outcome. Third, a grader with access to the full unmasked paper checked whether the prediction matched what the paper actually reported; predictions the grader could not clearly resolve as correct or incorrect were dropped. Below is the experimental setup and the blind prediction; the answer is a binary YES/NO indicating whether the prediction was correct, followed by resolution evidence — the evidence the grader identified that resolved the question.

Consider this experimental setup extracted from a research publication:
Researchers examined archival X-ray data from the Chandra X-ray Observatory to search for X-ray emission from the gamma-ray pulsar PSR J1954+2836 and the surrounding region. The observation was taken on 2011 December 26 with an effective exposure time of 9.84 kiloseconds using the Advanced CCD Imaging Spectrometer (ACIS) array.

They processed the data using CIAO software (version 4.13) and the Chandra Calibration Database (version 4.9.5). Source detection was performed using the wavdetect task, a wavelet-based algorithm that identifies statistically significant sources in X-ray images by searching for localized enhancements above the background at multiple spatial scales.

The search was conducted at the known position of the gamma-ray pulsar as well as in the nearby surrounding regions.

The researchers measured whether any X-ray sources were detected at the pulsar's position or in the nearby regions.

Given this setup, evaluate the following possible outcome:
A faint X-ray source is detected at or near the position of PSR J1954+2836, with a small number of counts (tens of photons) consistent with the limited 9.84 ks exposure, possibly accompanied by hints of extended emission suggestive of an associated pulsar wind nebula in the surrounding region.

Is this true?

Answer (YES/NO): NO